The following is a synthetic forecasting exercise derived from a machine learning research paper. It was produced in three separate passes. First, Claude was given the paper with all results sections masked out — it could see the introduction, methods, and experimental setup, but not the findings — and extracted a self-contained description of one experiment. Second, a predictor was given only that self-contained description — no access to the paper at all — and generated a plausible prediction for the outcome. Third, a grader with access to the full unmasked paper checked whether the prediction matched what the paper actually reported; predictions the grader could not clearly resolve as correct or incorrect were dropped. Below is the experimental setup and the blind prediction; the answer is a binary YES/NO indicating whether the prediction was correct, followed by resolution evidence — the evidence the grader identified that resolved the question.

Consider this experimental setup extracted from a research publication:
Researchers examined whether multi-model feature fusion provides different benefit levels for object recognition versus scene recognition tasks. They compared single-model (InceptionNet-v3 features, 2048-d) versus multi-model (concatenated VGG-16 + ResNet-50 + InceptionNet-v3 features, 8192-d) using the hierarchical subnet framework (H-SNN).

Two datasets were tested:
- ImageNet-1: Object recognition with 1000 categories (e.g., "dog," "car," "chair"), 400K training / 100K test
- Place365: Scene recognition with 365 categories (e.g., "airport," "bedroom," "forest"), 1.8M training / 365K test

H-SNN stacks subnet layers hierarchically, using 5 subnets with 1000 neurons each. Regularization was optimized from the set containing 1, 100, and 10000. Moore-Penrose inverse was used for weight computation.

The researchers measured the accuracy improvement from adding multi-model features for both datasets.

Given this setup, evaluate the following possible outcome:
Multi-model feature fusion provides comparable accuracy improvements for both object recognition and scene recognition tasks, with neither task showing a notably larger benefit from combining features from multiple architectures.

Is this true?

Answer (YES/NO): YES